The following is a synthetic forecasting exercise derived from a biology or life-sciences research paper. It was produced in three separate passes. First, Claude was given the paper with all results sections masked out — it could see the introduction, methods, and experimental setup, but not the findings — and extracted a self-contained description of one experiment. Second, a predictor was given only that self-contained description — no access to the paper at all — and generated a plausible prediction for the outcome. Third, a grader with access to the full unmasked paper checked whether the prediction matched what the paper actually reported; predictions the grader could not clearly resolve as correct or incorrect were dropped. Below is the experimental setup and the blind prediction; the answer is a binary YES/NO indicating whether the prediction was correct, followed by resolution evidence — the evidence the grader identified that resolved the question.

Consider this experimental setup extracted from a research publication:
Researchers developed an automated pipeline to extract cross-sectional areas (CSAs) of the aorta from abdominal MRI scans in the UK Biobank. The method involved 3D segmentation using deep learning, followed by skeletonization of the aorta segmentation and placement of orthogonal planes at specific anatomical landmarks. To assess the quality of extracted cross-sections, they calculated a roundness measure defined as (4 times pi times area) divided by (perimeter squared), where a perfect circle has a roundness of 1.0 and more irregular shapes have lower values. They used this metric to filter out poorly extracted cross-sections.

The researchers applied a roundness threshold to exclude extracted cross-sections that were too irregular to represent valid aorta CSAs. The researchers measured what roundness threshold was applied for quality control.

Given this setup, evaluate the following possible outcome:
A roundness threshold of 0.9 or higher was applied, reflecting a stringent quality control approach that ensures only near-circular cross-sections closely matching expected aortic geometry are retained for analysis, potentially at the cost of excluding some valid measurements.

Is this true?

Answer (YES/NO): NO